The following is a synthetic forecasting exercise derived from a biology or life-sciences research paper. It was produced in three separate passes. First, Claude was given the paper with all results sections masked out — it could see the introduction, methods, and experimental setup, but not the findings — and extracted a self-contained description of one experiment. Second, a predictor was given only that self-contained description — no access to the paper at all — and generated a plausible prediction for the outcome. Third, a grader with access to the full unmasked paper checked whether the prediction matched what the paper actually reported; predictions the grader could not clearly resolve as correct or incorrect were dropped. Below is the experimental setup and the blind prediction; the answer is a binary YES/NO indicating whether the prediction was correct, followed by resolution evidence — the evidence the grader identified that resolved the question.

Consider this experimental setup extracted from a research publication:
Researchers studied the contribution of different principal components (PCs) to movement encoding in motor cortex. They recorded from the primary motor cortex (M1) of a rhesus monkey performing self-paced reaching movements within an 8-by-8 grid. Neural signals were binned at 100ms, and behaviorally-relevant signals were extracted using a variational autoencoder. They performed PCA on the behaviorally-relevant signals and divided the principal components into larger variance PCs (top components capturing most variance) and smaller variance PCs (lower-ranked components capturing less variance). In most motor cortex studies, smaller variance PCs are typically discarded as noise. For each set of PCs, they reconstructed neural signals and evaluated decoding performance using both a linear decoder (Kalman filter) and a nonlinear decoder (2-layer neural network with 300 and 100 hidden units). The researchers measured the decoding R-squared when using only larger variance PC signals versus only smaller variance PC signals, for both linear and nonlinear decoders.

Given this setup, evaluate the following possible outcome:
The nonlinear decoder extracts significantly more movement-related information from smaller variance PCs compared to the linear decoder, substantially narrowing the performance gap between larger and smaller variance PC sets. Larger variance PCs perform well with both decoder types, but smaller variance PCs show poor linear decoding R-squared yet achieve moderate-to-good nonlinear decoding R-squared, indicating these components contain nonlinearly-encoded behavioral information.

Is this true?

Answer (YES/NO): YES